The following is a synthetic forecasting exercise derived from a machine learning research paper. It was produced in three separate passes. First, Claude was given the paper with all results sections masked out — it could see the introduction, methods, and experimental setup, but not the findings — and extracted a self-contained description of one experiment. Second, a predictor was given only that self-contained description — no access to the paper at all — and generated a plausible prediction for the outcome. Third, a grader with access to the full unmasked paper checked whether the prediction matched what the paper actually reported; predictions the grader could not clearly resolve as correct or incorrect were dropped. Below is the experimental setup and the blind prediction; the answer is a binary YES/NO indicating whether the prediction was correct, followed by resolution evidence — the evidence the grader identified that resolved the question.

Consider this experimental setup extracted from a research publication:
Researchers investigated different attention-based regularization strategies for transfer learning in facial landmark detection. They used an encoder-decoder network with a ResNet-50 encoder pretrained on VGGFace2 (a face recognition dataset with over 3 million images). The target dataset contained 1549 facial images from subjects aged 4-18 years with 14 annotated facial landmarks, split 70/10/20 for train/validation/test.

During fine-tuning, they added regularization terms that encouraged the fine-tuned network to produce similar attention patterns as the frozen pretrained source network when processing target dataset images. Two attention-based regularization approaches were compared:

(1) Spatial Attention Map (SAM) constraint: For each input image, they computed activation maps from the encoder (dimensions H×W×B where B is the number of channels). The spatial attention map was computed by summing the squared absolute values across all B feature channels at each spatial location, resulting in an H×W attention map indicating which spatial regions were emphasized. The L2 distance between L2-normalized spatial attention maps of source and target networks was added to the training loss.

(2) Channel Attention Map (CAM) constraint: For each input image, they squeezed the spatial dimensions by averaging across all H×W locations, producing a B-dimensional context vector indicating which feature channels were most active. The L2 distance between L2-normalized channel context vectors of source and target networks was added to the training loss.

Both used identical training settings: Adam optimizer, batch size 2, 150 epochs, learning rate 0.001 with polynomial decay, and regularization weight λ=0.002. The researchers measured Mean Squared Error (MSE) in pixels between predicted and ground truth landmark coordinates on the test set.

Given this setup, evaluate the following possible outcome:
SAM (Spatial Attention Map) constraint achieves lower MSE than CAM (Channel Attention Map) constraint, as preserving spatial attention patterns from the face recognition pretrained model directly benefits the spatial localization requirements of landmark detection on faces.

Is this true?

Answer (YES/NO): YES